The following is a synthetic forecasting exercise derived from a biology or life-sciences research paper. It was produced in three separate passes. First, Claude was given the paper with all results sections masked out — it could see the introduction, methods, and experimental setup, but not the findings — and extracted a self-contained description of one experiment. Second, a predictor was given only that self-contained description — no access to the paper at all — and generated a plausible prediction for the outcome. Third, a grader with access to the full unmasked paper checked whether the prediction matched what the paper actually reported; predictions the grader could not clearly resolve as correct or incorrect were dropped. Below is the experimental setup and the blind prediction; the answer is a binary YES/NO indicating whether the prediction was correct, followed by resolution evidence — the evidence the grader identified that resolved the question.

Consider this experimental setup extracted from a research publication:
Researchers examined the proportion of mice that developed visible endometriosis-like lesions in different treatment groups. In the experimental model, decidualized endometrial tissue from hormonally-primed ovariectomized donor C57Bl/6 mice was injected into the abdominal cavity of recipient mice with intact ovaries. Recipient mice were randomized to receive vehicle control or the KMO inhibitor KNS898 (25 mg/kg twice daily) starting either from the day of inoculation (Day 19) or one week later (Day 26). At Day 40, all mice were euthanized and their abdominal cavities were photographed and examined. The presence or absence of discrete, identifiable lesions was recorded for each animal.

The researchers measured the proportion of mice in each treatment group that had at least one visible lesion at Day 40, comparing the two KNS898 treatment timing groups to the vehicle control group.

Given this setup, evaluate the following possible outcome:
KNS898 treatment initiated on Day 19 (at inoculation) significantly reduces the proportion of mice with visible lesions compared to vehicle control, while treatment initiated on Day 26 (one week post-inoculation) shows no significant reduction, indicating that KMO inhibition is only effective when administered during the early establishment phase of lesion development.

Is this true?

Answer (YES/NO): NO